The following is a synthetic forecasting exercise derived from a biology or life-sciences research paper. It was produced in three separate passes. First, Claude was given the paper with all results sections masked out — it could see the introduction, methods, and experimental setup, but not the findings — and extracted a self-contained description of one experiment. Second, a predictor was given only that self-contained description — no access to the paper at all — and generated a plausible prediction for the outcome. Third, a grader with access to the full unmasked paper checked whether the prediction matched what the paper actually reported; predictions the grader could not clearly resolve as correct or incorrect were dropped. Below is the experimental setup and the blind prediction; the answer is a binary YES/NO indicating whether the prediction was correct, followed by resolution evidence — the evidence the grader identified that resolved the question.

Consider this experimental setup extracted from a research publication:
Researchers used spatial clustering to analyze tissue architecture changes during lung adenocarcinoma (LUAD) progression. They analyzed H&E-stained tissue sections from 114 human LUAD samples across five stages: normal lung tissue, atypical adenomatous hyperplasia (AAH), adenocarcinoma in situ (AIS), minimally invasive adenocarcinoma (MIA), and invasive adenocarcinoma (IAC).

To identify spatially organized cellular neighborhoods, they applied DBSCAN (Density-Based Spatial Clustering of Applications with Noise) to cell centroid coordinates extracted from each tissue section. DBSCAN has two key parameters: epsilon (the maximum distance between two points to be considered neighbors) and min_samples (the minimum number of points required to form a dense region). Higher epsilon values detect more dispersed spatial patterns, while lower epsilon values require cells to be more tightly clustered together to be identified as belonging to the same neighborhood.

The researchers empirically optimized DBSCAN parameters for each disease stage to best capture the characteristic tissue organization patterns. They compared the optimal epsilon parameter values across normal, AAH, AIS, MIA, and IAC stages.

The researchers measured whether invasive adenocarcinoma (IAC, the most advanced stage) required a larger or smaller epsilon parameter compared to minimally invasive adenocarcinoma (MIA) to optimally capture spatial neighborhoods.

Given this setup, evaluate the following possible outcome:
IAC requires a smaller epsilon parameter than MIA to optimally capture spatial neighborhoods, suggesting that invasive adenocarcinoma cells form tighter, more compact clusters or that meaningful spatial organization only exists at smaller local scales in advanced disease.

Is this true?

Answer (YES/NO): YES